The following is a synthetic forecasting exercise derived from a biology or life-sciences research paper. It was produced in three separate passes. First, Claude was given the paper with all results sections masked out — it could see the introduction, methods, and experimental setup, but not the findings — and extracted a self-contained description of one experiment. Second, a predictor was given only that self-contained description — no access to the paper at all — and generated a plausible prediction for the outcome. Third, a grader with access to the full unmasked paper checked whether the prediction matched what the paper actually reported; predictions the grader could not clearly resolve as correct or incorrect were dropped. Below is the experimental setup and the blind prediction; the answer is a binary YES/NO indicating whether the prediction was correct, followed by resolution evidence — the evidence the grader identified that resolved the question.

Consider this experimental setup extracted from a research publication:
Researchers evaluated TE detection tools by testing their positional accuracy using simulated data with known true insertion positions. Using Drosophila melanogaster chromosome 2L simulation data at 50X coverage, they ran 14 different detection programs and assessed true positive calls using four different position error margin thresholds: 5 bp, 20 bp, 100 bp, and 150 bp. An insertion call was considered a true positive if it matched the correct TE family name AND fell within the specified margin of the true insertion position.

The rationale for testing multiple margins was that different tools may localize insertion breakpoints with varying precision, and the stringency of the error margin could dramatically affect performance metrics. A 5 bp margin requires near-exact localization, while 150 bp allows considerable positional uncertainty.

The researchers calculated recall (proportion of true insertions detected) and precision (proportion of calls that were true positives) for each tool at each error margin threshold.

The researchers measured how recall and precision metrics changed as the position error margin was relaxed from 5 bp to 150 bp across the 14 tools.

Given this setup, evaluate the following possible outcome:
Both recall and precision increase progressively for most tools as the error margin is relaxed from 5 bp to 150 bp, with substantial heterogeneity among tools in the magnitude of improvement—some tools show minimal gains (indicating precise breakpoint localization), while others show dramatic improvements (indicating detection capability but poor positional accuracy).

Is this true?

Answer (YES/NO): NO